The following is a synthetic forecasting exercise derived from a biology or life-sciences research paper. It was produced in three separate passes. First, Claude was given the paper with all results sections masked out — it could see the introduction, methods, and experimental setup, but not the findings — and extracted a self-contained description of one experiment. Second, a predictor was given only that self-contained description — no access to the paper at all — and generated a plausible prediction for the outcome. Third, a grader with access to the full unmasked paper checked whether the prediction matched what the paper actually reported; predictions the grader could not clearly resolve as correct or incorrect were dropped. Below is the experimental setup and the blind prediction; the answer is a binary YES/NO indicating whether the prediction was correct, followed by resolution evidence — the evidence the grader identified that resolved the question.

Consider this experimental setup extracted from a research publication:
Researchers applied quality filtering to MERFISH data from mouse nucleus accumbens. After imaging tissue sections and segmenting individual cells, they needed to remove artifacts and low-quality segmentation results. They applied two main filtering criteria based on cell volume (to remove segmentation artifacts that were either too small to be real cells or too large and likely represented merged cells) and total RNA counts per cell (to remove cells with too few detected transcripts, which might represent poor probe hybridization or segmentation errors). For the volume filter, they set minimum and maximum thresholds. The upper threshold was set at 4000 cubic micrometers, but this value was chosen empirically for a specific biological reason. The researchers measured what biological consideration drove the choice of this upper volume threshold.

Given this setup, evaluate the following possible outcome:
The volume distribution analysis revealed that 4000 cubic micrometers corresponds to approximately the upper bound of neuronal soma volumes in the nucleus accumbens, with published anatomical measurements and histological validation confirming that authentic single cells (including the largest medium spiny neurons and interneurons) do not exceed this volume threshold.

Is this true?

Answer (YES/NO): NO